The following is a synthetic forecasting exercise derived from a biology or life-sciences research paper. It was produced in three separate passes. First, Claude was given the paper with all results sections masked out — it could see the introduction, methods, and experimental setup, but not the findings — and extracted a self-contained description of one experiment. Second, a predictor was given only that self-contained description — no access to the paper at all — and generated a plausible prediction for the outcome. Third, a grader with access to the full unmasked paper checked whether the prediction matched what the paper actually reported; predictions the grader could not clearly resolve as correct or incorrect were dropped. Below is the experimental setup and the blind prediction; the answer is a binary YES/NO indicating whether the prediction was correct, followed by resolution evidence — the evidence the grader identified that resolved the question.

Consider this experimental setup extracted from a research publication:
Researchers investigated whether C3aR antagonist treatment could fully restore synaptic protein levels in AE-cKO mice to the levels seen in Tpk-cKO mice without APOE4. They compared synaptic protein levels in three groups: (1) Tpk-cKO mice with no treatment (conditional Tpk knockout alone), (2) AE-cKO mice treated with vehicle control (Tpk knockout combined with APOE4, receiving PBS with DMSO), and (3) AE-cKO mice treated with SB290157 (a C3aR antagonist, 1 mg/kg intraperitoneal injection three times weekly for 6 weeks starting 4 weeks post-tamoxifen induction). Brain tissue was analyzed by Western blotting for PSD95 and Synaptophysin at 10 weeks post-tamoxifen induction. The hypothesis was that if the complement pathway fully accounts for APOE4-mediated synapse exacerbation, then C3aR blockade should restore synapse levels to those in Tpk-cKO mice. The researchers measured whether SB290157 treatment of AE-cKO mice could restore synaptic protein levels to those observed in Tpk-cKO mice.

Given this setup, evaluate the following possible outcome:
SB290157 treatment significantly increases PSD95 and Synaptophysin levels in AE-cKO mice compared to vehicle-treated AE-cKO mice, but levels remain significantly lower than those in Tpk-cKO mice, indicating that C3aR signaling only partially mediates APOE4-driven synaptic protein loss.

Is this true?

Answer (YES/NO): YES